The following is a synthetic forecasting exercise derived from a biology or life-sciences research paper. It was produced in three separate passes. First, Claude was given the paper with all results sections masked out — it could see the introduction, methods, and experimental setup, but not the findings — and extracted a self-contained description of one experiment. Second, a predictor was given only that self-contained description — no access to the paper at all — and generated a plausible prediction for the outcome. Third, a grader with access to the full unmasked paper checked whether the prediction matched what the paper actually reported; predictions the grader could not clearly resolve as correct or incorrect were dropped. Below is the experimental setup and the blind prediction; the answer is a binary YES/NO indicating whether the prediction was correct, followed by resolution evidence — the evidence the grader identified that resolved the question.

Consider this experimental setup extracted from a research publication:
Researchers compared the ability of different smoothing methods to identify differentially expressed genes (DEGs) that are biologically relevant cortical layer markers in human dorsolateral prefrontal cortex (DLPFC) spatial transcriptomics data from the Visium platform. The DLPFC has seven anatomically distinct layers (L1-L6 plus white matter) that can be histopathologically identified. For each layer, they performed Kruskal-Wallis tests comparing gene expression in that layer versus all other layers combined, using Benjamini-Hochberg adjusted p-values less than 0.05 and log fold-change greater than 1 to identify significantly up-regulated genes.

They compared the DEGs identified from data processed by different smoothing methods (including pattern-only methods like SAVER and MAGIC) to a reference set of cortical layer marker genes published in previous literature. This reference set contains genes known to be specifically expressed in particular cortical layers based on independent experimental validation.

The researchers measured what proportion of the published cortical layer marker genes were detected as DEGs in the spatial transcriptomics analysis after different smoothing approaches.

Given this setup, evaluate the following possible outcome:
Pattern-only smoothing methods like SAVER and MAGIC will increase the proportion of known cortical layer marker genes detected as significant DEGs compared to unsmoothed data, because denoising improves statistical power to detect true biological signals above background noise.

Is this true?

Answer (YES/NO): NO